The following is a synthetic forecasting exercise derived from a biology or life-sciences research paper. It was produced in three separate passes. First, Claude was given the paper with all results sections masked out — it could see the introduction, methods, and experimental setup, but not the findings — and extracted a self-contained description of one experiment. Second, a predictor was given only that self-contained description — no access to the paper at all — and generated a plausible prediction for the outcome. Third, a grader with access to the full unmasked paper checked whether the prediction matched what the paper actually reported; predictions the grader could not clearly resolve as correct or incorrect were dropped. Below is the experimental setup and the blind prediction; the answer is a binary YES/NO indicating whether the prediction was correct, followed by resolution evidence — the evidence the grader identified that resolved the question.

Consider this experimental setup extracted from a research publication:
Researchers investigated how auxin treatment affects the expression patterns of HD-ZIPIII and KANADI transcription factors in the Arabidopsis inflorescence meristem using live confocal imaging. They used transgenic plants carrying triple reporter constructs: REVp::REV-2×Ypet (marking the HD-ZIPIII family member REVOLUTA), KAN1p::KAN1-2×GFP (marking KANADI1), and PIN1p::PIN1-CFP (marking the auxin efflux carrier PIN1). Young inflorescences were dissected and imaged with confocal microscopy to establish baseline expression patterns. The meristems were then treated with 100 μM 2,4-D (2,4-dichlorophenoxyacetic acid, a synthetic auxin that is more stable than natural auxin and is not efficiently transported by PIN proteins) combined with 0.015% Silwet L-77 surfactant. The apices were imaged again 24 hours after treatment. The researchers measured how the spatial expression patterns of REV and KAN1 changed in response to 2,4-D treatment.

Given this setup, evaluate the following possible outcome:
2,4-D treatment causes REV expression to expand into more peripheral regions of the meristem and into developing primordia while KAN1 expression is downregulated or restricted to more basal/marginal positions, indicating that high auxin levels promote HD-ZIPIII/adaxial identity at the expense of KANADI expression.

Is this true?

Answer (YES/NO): YES